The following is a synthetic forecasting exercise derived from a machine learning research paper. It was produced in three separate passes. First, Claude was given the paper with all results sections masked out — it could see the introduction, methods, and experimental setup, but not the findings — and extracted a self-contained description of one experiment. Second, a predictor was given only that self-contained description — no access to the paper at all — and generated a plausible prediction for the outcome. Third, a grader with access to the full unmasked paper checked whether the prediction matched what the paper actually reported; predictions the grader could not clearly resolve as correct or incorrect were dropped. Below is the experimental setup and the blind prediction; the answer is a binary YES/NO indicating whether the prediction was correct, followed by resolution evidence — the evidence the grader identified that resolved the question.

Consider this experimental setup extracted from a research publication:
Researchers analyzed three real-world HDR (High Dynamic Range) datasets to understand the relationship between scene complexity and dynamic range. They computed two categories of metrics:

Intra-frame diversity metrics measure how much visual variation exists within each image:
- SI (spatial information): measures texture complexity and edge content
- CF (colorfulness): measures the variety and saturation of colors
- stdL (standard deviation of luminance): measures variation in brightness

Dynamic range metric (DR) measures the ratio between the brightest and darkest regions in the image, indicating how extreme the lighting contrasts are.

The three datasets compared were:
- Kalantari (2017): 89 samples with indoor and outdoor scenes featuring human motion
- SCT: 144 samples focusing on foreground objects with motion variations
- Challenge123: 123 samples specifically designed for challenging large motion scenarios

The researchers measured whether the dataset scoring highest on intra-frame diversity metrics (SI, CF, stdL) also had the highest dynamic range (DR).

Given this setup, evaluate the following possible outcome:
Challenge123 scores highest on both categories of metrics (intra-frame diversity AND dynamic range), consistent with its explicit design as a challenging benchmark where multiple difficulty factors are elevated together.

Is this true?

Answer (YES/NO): NO